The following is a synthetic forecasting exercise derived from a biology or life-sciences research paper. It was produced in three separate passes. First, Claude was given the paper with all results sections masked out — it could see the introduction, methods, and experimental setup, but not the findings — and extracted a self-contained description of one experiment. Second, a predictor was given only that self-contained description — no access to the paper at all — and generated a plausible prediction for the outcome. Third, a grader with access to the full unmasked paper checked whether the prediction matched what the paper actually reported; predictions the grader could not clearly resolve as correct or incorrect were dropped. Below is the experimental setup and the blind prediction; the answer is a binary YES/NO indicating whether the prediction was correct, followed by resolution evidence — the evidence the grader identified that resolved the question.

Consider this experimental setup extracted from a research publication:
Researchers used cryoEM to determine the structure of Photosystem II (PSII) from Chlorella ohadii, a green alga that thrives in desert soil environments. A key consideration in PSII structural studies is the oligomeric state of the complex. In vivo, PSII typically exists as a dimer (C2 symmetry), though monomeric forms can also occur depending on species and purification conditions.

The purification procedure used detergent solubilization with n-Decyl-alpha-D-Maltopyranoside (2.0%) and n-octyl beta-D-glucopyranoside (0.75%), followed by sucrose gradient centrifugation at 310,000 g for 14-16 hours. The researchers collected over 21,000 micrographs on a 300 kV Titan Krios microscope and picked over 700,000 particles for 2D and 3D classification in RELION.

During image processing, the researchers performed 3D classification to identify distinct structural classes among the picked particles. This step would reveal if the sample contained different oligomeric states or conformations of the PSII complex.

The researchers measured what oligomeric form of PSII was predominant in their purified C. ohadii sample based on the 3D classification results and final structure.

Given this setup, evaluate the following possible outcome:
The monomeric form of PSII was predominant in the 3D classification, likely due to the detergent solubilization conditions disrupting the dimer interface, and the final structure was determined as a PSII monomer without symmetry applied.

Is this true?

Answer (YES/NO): NO